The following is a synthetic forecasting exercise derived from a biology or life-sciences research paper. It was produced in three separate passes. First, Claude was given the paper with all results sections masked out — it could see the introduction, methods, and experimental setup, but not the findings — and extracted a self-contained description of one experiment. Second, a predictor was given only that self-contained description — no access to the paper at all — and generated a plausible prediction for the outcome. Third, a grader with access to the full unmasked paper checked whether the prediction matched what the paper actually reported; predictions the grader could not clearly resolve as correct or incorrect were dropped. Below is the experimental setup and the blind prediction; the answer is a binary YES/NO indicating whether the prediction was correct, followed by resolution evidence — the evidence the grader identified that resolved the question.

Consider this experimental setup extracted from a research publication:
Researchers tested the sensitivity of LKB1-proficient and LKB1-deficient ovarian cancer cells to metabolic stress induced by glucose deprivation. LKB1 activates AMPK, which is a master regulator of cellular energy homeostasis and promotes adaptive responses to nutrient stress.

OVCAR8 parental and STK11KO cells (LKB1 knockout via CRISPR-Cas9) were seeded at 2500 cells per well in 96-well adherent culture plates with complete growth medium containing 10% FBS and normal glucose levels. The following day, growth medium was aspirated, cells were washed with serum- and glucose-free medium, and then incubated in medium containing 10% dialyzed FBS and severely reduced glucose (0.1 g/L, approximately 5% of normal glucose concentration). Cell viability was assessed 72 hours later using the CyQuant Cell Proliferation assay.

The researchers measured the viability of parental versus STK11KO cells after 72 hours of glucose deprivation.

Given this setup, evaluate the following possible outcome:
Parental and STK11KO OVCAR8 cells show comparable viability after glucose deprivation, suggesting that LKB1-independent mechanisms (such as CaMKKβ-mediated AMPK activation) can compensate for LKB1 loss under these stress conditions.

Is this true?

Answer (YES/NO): YES